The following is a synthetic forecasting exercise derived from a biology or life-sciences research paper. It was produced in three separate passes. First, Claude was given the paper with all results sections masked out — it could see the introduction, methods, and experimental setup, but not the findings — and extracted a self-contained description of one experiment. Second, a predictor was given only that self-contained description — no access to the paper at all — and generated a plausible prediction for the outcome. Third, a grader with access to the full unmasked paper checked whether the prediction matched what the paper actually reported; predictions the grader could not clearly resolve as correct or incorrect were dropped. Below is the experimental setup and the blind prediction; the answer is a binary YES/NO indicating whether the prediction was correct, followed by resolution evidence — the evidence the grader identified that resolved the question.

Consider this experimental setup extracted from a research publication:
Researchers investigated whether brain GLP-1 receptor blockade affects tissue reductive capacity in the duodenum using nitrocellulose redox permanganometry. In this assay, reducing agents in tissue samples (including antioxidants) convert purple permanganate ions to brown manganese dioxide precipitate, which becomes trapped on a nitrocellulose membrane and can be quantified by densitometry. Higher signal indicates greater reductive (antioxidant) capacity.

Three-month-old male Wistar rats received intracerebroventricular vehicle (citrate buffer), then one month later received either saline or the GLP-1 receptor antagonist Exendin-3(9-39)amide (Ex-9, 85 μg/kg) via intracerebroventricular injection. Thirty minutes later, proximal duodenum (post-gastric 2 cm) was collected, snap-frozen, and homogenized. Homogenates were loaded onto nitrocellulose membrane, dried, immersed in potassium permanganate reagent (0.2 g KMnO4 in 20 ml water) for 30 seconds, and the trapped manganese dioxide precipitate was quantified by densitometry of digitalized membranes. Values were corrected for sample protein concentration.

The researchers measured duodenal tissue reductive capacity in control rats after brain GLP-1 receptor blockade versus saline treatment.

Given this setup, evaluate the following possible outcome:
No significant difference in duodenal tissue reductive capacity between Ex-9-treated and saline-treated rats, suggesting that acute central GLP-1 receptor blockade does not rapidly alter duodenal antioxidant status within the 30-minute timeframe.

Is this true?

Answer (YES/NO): YES